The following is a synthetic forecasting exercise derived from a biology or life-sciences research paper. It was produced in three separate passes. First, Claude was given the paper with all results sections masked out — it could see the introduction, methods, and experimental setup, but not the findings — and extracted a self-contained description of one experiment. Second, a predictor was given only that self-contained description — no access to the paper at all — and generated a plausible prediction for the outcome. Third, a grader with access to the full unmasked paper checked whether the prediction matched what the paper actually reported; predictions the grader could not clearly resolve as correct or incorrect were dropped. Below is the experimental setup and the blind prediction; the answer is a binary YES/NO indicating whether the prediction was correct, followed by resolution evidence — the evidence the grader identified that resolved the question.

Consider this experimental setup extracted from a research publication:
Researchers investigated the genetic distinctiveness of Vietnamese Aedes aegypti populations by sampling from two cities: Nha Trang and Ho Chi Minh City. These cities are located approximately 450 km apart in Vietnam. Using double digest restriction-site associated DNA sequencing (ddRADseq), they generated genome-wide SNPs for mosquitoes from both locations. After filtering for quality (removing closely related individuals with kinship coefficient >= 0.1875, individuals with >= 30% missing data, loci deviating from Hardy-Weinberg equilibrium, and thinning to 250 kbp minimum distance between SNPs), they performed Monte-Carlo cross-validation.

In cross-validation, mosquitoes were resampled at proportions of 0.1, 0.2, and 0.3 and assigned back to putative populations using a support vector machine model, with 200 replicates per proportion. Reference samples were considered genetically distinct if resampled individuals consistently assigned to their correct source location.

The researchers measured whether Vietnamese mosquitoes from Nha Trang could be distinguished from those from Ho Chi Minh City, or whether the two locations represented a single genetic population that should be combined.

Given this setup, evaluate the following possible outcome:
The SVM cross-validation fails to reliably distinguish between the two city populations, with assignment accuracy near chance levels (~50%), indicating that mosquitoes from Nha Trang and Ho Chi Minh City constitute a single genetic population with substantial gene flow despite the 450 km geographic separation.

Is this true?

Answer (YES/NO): NO